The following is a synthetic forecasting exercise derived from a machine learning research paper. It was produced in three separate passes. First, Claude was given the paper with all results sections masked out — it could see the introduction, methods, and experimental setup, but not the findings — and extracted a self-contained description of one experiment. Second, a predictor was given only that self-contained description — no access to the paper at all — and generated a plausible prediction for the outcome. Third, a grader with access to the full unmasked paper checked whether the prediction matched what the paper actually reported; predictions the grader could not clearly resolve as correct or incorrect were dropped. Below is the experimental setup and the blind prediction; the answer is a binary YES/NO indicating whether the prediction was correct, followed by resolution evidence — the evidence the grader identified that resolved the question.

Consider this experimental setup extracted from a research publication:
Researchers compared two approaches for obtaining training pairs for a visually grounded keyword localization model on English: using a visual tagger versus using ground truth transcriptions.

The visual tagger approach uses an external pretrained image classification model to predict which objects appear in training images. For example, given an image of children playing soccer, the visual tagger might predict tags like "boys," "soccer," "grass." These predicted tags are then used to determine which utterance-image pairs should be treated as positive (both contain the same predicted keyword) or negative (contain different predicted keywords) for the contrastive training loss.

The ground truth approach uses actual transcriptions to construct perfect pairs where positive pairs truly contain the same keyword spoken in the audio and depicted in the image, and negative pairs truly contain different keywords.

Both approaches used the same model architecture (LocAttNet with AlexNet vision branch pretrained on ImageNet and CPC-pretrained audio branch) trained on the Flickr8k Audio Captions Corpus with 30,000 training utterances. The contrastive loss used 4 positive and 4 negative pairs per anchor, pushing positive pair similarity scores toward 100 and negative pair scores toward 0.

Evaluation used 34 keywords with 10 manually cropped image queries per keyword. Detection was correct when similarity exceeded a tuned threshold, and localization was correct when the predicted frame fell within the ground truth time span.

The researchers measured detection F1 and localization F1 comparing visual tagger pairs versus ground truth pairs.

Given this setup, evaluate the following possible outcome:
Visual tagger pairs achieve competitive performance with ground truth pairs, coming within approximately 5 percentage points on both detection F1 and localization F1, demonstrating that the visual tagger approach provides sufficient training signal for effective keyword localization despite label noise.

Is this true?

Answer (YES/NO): NO